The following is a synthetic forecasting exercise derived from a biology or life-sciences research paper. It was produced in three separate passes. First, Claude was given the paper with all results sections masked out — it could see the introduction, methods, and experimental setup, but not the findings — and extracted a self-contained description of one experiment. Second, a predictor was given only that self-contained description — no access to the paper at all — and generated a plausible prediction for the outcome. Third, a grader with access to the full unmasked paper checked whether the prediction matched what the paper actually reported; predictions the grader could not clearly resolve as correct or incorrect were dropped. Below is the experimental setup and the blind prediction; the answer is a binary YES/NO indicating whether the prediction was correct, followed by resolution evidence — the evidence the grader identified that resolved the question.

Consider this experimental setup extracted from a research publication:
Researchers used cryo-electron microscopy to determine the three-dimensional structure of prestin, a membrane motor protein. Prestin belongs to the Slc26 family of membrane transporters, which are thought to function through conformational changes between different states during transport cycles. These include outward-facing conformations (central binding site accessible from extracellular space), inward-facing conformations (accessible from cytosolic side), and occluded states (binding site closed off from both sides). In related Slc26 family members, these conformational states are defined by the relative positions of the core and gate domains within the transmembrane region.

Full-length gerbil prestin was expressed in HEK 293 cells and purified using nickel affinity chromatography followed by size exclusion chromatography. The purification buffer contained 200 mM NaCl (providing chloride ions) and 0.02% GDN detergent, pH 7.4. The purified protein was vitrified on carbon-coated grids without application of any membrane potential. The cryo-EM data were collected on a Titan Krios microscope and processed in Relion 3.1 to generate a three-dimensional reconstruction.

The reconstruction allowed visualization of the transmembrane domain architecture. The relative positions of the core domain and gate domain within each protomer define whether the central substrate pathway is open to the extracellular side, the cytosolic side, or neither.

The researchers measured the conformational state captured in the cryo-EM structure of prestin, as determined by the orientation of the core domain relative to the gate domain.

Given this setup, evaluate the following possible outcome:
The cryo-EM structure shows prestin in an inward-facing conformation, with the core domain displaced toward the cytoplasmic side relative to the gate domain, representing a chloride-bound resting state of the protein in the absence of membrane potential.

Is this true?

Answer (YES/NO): NO